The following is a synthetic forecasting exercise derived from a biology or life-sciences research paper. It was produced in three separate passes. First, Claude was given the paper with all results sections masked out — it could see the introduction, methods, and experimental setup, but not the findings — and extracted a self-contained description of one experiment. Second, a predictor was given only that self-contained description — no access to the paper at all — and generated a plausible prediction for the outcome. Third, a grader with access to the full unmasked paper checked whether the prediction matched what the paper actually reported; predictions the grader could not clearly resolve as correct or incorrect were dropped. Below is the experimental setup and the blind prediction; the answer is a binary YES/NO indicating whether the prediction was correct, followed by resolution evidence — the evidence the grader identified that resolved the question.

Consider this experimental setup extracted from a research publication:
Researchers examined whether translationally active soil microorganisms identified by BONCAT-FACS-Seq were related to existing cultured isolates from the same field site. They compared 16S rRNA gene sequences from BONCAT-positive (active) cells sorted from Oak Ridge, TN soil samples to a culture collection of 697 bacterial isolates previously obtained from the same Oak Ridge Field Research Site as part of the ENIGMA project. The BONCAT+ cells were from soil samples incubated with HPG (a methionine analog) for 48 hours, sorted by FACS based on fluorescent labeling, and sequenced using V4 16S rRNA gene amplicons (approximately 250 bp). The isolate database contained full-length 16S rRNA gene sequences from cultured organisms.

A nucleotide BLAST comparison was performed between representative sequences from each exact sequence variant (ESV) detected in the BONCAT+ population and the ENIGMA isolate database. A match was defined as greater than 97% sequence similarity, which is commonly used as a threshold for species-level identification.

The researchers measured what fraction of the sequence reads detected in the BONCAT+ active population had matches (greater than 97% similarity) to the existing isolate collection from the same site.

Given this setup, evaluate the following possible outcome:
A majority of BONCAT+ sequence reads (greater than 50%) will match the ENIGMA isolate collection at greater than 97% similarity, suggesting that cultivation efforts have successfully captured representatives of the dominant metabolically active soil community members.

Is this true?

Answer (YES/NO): YES